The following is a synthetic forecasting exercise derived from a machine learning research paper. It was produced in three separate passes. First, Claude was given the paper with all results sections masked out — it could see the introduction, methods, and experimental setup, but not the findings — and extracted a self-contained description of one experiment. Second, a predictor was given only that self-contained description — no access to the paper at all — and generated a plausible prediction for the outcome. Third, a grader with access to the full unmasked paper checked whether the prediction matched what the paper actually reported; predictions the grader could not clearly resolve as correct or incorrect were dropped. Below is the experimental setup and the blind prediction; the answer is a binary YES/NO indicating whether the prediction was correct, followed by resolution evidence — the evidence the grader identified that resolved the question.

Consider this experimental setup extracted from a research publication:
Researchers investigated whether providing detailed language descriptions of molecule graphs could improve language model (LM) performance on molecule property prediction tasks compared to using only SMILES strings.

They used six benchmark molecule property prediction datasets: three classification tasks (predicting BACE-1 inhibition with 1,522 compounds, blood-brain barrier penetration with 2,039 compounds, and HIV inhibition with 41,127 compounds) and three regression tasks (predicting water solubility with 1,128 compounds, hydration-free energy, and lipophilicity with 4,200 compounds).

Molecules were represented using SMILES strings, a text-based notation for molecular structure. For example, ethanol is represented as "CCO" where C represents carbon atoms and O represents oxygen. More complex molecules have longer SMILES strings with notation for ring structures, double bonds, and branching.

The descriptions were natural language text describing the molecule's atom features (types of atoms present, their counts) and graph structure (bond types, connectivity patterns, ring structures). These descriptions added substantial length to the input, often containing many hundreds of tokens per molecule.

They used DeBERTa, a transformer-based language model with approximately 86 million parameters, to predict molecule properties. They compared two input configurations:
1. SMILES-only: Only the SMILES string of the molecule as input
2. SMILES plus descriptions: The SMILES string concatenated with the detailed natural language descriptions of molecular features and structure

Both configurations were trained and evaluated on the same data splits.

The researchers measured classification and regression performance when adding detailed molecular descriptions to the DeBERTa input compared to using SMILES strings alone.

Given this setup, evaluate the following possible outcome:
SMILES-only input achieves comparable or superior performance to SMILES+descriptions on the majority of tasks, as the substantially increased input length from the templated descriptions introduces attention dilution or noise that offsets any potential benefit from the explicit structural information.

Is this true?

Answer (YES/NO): YES